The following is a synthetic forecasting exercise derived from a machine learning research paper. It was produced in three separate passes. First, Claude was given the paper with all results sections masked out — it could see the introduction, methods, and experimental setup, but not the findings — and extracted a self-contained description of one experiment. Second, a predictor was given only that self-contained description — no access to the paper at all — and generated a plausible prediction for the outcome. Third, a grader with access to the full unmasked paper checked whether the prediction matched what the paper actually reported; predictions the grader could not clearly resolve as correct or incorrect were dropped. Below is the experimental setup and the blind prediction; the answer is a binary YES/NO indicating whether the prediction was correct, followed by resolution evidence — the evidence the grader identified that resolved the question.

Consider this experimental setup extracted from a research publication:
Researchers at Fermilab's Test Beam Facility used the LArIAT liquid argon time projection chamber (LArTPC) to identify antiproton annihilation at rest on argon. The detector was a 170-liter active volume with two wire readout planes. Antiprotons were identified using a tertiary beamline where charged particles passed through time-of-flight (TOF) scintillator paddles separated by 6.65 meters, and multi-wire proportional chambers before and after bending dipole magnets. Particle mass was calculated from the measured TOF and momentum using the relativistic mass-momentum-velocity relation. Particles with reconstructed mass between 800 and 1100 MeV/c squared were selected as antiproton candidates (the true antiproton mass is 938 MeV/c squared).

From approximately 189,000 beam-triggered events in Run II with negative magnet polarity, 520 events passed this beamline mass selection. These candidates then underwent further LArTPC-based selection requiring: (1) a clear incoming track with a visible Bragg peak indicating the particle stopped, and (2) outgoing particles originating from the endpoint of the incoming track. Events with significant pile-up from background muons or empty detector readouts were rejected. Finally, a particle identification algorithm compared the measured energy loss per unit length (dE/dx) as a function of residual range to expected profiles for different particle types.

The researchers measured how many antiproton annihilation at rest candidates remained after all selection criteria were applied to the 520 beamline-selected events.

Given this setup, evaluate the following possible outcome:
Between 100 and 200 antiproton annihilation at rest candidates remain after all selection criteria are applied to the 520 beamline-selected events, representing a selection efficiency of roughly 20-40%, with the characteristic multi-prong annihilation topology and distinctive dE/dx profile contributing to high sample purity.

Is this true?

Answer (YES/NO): NO